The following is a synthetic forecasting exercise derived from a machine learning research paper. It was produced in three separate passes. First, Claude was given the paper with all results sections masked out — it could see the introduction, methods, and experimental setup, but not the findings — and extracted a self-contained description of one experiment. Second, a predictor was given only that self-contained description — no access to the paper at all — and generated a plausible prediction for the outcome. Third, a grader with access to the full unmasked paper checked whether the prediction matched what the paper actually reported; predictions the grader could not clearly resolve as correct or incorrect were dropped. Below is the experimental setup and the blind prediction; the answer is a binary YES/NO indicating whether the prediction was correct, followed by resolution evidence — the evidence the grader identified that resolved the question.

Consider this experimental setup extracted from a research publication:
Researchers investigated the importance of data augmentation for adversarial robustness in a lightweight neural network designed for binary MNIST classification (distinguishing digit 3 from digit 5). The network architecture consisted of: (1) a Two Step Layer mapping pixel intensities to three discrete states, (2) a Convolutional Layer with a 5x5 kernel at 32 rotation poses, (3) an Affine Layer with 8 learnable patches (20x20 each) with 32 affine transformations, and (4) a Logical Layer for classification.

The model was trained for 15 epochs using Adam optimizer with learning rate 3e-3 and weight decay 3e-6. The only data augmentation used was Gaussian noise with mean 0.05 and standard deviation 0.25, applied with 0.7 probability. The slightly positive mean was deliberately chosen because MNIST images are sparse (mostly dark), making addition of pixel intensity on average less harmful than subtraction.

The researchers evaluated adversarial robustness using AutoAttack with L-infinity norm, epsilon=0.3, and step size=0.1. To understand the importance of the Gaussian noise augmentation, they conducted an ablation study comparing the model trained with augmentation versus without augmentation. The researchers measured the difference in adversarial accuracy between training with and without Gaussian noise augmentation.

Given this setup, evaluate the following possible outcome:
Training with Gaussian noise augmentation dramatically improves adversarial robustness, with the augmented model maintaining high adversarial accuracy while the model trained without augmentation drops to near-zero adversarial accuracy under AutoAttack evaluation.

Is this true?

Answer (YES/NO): NO